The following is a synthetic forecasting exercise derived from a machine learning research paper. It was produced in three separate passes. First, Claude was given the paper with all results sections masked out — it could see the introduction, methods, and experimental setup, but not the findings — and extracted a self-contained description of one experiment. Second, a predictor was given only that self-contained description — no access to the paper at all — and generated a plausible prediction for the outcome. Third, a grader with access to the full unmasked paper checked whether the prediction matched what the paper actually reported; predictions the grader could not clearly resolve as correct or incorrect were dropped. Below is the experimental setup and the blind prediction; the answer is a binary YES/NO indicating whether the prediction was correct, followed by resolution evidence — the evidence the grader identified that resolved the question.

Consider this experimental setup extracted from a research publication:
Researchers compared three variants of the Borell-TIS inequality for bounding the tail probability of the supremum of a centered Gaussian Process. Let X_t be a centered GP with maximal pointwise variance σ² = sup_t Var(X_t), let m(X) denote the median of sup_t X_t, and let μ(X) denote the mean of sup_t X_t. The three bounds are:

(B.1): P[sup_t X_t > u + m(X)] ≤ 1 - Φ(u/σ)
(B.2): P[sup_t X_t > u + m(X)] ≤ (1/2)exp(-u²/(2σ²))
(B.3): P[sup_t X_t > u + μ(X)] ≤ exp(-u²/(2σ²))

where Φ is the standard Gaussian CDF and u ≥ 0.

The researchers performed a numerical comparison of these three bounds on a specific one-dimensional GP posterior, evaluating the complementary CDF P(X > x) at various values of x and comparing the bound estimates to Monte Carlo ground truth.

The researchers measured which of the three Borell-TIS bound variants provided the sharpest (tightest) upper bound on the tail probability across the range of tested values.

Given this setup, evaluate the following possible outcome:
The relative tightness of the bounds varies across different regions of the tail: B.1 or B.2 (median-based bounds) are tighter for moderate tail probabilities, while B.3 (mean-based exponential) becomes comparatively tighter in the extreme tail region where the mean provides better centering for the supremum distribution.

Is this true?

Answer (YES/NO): NO